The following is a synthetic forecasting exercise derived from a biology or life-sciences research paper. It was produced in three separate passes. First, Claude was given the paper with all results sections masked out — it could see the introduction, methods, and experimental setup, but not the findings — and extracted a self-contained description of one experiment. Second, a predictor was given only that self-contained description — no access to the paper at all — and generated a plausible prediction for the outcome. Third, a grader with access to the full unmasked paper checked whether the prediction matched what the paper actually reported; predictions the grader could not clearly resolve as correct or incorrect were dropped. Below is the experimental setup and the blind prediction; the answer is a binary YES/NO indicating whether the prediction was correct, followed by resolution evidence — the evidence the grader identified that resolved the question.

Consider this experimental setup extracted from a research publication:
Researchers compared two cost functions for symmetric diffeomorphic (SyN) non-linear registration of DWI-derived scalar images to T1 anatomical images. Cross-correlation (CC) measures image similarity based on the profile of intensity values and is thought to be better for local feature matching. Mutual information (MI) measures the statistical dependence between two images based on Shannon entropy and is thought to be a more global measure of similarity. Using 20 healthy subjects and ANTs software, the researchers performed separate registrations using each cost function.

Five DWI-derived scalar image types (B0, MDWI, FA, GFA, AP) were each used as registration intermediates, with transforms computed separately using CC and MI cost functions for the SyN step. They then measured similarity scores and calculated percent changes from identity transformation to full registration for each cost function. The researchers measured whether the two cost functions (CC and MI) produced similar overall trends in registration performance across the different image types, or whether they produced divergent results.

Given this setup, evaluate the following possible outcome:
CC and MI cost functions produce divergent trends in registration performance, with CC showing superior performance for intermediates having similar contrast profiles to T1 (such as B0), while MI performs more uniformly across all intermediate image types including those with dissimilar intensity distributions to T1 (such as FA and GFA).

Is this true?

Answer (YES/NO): NO